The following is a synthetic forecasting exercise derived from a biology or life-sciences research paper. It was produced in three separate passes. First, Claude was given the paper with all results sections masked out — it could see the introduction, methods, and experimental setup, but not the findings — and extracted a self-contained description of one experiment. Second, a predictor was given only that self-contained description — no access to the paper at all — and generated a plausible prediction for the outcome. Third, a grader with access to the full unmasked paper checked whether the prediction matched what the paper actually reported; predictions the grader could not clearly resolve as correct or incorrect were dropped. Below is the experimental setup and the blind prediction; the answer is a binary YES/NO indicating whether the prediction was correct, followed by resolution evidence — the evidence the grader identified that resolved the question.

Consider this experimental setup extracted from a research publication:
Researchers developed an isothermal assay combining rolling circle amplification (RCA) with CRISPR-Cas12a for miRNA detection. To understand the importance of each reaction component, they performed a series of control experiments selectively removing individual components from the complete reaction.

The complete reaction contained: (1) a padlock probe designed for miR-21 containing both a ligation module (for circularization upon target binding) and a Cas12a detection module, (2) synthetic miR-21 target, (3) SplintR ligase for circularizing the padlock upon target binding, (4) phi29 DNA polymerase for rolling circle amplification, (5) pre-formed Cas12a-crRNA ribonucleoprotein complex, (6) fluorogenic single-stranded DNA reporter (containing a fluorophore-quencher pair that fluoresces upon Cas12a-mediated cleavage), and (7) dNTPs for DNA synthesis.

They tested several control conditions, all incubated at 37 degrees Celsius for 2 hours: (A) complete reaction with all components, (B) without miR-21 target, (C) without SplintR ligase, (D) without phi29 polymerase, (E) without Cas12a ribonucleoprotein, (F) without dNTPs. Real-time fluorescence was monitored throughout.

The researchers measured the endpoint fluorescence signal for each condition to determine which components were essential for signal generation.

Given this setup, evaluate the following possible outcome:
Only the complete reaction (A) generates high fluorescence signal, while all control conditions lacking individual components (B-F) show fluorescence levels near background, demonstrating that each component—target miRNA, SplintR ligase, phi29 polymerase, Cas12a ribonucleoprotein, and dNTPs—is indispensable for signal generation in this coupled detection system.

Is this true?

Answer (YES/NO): YES